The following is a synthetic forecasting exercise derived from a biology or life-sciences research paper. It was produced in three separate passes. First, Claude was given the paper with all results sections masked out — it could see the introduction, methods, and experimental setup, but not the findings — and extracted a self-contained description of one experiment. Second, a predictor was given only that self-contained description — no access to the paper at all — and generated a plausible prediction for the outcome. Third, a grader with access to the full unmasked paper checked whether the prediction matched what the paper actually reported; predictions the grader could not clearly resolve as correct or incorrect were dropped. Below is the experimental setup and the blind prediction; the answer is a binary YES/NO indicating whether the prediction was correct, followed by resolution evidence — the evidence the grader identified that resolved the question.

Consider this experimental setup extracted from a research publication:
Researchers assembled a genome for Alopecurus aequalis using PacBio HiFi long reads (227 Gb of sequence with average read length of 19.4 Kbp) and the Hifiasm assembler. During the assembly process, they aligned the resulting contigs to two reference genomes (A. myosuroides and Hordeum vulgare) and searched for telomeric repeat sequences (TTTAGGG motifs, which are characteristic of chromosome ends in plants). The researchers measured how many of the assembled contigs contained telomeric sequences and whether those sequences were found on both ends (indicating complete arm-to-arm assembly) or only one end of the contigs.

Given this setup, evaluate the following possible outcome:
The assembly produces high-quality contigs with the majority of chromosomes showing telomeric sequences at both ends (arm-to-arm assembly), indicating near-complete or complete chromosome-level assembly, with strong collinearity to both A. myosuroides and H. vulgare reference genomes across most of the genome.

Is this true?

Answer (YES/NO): NO